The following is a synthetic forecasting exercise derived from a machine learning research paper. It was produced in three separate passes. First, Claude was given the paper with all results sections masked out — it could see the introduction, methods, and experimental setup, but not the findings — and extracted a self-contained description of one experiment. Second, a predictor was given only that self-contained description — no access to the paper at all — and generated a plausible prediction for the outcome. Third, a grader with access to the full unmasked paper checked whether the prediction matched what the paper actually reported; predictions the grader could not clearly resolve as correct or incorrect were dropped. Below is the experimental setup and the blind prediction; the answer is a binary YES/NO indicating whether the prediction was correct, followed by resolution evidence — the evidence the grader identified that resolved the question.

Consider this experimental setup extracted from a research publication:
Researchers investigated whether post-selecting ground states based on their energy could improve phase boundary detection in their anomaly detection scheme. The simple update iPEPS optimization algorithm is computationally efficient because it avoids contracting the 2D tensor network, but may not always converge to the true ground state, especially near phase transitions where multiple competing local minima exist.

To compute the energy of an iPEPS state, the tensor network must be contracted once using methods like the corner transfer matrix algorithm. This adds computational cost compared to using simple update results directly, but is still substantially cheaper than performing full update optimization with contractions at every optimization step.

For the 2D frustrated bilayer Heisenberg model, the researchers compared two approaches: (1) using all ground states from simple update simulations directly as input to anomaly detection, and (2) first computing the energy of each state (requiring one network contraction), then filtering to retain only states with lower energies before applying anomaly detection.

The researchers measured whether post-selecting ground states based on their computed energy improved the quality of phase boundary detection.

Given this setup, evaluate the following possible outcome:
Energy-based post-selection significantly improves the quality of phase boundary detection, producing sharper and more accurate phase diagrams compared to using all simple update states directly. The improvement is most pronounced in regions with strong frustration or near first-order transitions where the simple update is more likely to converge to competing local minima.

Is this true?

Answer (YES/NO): YES